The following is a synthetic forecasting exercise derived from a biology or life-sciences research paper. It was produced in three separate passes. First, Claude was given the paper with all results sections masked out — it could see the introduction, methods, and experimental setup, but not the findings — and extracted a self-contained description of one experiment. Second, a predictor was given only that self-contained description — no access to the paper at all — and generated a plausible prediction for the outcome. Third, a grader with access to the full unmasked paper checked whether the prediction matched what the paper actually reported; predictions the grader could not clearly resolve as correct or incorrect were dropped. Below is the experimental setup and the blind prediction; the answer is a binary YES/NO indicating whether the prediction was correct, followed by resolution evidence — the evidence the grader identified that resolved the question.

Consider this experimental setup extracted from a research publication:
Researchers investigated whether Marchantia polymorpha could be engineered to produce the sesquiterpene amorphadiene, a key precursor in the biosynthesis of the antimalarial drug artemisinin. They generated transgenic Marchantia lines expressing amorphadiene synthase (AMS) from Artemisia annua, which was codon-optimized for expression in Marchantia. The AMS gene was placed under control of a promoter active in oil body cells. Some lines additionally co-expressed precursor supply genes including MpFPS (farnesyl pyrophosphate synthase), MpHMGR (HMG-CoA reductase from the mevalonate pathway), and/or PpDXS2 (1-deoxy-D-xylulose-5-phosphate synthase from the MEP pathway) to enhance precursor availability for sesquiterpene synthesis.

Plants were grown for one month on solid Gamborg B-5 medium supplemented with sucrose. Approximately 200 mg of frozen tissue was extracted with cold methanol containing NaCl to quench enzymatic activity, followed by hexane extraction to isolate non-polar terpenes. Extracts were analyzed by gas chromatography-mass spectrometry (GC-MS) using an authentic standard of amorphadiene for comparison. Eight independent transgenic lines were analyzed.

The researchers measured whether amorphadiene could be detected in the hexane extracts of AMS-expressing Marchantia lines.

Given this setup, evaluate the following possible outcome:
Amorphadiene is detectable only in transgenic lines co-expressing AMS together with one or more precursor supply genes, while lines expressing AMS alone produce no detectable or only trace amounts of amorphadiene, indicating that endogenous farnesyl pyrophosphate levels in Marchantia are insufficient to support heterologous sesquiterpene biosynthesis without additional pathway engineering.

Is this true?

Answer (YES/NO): NO